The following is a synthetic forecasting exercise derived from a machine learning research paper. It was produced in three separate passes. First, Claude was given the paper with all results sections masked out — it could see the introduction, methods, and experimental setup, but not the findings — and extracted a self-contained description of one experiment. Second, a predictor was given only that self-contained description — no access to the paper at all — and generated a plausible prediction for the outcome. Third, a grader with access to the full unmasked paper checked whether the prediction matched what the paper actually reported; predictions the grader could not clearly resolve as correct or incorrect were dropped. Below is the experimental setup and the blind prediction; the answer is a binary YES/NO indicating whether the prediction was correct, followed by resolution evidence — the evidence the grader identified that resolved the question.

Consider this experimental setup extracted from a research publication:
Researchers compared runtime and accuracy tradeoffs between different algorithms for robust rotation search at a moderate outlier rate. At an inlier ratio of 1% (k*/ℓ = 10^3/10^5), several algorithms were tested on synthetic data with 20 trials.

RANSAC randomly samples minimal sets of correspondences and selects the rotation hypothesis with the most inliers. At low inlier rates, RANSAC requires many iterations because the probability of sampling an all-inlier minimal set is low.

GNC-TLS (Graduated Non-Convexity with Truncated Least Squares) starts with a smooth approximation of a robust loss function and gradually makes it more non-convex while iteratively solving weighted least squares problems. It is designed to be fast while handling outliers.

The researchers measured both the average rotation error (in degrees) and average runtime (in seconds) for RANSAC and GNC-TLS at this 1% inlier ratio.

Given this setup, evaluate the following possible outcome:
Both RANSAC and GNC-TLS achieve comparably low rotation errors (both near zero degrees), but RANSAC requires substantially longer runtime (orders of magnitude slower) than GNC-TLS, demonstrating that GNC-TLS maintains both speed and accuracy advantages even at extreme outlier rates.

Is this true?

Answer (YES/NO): NO